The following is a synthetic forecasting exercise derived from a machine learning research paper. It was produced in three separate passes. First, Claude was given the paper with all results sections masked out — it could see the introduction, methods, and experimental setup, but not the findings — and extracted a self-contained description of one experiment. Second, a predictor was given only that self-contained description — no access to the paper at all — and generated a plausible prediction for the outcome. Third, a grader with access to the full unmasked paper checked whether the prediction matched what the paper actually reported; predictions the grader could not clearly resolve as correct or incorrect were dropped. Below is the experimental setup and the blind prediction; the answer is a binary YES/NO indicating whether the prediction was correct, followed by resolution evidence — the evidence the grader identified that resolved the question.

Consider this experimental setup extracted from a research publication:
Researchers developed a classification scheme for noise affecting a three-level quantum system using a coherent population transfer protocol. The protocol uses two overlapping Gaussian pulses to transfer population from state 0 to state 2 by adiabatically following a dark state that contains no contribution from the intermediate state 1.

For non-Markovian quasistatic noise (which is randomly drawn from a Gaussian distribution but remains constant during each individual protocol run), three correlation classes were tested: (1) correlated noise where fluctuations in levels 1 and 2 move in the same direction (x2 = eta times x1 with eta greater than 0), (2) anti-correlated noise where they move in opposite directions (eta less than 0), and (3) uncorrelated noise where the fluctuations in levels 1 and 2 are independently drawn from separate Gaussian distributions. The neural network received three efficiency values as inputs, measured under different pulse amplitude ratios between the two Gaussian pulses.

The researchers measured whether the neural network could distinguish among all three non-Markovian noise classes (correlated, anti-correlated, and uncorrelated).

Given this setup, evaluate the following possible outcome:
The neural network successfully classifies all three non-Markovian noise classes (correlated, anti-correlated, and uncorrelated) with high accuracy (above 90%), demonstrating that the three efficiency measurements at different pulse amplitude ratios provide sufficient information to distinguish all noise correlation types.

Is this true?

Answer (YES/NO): YES